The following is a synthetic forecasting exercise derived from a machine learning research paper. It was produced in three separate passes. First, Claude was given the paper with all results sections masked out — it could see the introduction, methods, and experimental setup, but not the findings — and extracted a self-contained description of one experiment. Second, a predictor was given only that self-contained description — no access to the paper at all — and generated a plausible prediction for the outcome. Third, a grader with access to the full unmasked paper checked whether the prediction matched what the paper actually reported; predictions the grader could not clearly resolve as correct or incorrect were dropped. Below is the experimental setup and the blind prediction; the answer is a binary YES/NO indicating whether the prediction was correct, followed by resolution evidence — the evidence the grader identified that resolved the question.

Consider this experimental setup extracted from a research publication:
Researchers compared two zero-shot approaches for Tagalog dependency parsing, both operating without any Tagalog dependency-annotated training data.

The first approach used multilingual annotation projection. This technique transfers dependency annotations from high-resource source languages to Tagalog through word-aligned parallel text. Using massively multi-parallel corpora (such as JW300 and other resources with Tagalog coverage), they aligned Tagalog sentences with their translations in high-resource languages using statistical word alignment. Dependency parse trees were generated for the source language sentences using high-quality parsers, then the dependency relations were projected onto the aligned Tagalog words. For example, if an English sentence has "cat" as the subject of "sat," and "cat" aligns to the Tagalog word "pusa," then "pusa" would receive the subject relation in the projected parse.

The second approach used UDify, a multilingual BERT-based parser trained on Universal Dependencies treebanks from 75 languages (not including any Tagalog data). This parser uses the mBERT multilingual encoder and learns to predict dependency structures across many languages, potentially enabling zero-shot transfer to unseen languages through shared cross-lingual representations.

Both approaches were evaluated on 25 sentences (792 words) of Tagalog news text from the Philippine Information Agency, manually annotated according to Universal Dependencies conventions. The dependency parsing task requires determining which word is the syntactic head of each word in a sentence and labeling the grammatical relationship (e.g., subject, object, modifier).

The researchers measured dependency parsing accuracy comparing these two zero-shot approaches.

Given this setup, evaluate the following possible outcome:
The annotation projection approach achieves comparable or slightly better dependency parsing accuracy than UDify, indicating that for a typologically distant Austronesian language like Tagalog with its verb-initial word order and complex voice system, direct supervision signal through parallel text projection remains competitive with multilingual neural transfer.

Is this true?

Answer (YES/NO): NO